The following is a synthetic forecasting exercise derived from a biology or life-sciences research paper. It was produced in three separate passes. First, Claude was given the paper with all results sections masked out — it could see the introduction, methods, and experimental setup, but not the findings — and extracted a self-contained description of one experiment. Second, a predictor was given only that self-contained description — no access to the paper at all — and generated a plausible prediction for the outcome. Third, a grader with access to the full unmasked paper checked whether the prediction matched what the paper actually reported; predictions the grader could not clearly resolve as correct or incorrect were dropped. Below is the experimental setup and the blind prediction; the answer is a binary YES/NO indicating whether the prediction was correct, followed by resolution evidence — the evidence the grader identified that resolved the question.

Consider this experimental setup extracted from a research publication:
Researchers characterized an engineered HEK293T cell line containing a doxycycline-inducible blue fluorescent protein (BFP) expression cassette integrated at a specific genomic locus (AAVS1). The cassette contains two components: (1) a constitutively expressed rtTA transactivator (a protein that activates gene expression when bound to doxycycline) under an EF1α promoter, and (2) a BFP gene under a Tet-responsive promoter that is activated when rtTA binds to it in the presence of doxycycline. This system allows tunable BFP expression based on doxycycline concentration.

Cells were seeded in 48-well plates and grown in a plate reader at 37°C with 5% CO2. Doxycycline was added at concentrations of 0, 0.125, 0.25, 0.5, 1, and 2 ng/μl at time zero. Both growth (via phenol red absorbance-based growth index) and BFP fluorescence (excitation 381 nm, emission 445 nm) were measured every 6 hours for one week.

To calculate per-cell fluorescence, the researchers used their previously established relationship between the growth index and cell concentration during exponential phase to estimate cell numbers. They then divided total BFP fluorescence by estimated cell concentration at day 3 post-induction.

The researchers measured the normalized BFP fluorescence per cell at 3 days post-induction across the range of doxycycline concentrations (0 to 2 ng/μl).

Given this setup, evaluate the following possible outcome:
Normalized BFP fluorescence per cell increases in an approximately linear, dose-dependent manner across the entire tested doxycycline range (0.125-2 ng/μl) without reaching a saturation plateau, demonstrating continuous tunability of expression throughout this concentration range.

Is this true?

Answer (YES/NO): NO